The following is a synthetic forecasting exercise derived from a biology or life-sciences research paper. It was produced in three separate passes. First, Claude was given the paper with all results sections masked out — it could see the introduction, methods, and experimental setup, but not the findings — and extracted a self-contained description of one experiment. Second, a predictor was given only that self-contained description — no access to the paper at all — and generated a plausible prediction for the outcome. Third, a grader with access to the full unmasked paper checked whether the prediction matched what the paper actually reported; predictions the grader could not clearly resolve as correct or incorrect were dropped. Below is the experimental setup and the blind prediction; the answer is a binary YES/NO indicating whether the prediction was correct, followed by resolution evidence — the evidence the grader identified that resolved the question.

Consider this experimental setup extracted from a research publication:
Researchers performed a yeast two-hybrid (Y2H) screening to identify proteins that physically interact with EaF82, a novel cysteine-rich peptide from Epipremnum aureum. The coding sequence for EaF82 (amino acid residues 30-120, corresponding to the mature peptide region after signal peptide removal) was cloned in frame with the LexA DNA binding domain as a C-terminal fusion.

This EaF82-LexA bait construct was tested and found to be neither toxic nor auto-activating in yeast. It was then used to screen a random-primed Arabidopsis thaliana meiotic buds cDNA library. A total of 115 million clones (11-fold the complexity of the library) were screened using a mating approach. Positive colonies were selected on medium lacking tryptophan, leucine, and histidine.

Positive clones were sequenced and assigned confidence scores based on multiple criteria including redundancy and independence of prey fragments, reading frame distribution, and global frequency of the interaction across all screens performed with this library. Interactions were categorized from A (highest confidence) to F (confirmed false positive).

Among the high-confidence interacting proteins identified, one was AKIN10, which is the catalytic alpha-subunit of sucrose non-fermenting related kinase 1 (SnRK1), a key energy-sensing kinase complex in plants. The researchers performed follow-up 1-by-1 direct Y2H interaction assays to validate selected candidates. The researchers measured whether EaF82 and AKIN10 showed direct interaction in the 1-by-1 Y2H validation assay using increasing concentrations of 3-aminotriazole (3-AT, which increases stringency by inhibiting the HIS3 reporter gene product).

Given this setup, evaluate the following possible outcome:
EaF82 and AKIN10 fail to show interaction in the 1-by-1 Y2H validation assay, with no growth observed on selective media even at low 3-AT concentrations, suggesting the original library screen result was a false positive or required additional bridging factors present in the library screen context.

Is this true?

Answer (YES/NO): NO